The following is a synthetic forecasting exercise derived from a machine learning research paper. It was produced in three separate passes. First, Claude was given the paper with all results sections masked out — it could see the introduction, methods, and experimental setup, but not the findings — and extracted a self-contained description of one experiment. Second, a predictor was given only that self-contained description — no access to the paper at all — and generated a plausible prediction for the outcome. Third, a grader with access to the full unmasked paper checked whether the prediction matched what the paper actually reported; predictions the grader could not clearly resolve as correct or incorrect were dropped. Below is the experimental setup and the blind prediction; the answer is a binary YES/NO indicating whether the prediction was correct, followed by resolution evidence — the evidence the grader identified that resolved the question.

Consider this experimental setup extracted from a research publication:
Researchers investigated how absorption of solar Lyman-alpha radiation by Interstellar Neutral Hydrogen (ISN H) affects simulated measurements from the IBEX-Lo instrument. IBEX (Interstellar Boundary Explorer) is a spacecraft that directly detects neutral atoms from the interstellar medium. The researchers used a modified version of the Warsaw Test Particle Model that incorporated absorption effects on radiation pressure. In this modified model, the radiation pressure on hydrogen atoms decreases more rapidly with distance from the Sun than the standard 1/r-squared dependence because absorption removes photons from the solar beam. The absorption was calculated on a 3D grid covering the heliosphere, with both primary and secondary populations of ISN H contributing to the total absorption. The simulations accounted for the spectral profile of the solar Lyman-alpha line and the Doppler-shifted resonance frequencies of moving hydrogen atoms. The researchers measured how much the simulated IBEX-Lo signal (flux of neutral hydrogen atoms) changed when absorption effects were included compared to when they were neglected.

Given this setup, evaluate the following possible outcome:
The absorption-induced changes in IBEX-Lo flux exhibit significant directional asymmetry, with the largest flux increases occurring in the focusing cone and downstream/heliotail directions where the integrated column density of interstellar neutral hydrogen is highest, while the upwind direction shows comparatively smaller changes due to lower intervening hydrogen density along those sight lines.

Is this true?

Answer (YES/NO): NO